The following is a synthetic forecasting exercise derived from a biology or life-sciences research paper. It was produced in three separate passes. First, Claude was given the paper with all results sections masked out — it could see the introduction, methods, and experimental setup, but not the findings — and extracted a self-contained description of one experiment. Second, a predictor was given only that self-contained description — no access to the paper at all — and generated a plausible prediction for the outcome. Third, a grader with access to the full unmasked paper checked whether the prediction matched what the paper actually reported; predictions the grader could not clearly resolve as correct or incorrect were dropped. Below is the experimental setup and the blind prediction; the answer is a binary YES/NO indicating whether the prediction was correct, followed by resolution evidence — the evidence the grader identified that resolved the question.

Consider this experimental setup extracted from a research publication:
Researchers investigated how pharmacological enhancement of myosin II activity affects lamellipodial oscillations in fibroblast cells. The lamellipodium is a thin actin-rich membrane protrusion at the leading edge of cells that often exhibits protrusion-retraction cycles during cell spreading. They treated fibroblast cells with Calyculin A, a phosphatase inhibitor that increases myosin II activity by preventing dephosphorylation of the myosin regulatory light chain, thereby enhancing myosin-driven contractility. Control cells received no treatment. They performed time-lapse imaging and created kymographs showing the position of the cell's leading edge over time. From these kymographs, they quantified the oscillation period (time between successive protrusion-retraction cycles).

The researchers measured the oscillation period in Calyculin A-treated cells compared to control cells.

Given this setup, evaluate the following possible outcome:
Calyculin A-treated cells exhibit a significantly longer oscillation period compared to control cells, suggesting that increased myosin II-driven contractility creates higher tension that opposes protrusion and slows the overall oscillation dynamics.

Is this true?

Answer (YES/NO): NO